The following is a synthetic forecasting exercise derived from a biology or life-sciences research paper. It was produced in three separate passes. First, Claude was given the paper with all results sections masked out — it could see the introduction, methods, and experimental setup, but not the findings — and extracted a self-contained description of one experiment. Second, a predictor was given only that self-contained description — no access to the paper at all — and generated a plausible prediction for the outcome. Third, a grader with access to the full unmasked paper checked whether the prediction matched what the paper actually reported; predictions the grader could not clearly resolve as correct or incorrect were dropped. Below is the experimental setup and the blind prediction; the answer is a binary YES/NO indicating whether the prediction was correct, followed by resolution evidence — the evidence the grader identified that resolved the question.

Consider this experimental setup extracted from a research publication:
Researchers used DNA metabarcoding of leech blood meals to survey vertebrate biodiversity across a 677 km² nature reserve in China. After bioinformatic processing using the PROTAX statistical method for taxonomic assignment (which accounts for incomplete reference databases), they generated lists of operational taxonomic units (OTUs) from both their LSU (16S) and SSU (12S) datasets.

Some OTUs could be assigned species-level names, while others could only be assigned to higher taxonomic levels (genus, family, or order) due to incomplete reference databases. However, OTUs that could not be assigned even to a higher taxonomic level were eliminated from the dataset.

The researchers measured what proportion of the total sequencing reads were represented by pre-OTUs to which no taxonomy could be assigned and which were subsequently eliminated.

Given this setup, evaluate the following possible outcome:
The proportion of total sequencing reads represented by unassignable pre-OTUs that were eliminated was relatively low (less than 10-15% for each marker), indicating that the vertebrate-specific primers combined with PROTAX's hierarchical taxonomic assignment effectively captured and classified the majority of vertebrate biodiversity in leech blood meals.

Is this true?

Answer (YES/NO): YES